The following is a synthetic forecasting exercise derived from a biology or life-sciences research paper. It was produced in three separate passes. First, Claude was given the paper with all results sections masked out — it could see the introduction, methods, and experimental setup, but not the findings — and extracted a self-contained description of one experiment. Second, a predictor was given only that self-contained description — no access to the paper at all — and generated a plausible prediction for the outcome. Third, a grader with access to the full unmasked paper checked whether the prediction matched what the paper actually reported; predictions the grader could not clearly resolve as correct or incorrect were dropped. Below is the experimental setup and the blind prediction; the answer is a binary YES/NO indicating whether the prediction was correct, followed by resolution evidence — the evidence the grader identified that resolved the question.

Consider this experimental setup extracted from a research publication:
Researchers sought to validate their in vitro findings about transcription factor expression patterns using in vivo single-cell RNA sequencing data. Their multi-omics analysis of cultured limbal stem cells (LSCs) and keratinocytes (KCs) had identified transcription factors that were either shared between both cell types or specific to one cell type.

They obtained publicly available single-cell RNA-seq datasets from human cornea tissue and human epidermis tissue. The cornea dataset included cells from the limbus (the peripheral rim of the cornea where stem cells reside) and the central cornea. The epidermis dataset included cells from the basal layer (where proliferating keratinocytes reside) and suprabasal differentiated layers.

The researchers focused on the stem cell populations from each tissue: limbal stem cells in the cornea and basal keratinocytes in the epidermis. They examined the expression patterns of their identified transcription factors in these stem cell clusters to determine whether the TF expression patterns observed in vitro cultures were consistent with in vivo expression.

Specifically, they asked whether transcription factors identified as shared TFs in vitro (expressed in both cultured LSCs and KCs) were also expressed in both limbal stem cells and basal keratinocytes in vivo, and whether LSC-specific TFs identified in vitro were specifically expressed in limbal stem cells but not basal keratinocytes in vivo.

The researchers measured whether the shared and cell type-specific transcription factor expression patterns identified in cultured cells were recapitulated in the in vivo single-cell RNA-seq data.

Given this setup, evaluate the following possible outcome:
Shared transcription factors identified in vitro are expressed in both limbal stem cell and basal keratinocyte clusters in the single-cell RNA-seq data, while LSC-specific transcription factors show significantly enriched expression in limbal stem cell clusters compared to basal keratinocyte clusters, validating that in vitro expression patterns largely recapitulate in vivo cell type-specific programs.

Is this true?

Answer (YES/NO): YES